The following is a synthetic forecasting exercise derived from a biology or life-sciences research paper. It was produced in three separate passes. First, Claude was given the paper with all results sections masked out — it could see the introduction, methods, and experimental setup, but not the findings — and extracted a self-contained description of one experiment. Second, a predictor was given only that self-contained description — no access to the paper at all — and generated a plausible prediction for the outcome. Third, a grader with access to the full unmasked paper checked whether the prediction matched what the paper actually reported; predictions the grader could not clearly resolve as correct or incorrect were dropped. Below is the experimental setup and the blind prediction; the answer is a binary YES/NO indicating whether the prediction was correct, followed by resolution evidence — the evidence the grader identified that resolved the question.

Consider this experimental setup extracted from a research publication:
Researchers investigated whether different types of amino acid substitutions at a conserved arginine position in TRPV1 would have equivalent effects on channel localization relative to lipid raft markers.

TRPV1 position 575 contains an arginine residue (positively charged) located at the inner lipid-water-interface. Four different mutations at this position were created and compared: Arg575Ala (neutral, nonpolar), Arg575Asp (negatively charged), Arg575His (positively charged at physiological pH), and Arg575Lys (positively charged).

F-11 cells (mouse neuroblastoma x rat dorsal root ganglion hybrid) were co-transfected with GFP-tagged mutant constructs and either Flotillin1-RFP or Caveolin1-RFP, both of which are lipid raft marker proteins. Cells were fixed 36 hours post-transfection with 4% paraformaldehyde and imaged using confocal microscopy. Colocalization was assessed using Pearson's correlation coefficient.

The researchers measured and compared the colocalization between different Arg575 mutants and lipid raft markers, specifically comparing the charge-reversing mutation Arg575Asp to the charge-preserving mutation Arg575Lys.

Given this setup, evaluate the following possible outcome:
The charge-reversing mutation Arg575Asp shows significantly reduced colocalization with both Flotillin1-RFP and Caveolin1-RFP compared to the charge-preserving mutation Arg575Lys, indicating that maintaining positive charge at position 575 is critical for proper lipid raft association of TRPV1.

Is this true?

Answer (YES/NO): NO